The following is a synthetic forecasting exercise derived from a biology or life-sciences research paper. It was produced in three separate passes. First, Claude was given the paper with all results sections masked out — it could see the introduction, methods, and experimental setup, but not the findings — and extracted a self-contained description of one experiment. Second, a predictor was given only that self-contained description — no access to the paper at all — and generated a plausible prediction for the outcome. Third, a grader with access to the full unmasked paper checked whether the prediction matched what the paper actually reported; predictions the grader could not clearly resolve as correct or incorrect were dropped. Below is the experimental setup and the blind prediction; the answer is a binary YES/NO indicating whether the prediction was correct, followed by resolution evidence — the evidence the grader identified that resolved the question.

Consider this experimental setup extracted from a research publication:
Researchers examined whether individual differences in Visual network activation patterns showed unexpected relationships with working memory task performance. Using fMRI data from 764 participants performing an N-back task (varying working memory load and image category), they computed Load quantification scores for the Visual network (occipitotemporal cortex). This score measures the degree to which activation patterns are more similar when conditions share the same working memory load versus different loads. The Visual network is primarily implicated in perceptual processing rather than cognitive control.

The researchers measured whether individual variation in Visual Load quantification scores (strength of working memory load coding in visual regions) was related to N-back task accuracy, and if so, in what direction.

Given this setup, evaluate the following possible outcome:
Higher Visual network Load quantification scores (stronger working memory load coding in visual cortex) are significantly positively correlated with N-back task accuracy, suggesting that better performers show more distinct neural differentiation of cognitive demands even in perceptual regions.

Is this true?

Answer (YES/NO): NO